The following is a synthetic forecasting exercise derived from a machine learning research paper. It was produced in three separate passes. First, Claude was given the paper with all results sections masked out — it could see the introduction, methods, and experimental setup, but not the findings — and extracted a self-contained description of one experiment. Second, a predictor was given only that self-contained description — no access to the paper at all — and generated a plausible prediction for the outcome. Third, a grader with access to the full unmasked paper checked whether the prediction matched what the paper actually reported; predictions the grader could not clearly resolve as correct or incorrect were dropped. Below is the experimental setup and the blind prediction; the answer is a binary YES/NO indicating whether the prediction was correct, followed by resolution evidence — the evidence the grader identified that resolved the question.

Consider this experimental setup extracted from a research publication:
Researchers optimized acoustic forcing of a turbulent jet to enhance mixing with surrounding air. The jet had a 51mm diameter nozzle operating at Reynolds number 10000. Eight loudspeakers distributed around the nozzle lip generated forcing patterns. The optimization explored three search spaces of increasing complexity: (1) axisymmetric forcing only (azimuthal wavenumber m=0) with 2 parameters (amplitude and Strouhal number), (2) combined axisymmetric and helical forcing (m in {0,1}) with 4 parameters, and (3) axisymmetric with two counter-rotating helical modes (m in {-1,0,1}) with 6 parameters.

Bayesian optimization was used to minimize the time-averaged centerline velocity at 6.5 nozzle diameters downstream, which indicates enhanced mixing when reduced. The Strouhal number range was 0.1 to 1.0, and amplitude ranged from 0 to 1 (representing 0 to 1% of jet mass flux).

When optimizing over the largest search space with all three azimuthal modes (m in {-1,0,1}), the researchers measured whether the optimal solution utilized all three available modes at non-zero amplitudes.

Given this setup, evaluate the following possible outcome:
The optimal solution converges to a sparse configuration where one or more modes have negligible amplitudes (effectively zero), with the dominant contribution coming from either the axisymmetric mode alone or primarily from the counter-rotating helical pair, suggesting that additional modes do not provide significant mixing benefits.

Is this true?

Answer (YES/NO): NO